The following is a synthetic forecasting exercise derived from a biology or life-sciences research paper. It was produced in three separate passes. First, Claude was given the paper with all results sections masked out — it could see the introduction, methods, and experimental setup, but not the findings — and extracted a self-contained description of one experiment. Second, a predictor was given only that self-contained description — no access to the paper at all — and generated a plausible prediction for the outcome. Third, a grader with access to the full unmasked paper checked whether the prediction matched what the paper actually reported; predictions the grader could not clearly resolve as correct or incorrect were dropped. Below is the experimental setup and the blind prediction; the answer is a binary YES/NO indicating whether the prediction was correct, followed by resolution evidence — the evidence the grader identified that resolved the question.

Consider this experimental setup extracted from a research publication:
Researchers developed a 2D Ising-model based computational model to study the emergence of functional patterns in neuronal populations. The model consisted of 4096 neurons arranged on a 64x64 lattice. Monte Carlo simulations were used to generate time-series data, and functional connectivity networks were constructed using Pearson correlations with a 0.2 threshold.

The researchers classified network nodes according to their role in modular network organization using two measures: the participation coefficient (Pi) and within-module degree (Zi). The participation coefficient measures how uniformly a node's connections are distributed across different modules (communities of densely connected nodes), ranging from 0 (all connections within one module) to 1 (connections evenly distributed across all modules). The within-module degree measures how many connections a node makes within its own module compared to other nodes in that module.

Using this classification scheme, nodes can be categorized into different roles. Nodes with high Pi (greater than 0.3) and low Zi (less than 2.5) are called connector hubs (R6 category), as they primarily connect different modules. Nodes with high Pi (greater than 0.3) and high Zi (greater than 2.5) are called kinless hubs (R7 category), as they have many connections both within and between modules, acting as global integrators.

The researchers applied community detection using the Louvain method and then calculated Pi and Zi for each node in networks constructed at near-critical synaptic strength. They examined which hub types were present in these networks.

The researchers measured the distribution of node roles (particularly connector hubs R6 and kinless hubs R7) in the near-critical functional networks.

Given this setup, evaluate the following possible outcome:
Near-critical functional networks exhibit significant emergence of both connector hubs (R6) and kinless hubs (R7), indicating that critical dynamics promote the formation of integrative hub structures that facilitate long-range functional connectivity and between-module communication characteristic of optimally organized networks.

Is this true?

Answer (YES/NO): YES